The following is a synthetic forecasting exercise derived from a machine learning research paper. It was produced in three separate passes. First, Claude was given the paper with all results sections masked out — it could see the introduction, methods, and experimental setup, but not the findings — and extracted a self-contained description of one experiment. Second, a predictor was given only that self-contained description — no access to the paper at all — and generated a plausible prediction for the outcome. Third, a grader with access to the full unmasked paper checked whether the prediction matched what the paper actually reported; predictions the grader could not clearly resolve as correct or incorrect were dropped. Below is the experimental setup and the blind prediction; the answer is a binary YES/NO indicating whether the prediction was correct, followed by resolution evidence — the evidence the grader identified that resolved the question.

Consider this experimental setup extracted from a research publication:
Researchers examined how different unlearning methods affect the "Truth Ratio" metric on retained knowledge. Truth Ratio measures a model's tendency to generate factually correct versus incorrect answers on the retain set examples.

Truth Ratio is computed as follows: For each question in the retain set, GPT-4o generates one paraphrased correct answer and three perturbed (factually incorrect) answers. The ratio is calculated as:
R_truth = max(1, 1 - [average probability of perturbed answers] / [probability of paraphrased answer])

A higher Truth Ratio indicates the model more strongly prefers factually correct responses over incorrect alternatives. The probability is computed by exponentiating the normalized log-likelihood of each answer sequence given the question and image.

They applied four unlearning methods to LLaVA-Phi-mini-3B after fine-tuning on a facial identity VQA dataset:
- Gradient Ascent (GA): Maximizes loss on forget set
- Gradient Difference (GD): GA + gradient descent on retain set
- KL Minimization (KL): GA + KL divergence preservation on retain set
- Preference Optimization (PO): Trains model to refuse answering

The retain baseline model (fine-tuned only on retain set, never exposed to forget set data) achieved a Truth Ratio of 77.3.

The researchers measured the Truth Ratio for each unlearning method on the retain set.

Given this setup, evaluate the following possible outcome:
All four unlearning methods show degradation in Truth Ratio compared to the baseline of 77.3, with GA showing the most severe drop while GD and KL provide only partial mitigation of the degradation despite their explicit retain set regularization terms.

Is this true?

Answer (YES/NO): YES